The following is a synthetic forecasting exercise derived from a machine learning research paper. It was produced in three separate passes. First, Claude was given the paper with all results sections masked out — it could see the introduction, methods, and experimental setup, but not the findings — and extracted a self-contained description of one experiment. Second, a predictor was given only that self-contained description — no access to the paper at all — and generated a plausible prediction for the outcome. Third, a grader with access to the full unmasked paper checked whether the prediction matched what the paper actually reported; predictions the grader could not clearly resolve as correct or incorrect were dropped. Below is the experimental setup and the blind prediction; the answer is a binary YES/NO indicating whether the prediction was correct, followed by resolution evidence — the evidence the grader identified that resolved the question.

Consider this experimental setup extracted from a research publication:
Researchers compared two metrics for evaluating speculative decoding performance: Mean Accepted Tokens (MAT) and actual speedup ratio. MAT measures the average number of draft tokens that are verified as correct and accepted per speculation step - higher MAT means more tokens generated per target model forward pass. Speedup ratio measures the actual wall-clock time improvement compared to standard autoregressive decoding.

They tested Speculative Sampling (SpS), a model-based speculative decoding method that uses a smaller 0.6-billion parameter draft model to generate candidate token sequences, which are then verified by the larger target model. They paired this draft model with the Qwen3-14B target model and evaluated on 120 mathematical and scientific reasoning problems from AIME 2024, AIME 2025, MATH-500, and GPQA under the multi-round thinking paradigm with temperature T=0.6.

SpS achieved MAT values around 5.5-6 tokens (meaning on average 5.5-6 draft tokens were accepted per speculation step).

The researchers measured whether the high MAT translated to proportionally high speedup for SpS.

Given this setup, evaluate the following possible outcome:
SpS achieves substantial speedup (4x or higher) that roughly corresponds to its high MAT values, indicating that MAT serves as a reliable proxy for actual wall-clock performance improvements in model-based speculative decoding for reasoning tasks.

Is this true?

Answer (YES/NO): NO